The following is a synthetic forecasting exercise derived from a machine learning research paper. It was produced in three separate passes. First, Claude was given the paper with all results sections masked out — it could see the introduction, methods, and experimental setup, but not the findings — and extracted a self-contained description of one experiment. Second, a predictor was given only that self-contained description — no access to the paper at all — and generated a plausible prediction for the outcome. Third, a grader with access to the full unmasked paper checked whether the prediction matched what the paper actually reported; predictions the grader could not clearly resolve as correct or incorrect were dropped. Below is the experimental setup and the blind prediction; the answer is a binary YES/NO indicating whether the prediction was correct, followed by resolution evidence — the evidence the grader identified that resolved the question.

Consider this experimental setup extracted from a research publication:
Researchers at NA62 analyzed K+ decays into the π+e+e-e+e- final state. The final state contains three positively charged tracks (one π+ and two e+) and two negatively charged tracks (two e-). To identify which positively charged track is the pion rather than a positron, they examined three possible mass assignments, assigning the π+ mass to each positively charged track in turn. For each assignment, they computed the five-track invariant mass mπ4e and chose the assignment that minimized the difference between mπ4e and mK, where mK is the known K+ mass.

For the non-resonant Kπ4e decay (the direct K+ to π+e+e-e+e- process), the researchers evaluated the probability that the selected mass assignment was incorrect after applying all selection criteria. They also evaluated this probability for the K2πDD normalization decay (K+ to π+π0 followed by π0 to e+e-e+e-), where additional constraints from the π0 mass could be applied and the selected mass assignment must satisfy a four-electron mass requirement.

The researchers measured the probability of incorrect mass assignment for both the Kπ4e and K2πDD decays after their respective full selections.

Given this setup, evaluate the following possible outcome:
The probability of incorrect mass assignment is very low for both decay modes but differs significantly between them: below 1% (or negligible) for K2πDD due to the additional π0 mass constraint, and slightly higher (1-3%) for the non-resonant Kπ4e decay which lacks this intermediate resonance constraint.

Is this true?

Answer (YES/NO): NO